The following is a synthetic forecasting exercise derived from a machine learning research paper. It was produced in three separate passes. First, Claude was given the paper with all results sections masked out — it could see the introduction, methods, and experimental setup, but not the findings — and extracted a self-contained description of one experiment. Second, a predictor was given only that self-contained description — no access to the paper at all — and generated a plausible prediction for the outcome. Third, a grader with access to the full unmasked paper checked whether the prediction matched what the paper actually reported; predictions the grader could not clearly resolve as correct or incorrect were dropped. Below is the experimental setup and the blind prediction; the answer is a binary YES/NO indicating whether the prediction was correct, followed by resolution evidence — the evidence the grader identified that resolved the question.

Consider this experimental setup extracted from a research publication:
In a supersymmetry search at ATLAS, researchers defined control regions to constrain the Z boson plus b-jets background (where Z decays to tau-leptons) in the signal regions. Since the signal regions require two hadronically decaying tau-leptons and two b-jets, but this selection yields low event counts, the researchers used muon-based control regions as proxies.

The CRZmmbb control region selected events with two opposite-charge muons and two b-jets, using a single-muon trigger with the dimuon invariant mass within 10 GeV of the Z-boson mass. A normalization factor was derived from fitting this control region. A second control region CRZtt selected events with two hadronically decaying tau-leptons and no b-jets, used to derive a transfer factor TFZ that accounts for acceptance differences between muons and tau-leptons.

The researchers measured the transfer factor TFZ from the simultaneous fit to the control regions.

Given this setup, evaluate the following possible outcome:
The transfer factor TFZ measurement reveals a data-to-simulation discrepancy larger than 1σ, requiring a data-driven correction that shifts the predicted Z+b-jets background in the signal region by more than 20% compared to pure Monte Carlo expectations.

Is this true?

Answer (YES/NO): NO